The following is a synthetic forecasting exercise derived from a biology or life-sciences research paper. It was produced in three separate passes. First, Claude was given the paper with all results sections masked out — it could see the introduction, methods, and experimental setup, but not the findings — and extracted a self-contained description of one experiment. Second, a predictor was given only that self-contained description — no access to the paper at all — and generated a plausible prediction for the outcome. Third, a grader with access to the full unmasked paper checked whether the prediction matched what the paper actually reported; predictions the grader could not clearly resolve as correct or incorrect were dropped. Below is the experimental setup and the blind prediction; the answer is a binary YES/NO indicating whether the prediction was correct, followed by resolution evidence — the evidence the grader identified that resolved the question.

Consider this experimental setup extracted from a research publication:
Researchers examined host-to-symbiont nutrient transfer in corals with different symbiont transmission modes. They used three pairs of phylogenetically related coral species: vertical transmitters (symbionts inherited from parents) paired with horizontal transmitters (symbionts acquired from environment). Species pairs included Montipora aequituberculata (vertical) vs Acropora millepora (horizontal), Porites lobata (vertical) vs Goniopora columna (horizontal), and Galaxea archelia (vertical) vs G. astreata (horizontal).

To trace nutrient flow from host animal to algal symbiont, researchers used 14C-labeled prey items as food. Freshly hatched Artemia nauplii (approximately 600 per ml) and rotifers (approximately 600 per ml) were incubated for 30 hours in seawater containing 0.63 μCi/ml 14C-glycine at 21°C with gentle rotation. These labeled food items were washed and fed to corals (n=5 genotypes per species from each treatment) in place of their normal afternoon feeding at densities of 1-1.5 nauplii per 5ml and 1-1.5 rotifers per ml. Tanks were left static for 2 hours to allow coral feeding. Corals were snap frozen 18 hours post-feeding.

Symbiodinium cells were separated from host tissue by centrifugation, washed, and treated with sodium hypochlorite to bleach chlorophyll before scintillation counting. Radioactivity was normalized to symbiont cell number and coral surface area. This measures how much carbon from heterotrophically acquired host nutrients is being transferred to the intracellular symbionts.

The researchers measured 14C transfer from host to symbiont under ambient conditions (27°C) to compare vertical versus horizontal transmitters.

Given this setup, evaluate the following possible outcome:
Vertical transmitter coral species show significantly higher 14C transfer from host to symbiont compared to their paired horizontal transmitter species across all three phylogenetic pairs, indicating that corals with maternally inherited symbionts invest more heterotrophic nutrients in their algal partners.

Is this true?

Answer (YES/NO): NO